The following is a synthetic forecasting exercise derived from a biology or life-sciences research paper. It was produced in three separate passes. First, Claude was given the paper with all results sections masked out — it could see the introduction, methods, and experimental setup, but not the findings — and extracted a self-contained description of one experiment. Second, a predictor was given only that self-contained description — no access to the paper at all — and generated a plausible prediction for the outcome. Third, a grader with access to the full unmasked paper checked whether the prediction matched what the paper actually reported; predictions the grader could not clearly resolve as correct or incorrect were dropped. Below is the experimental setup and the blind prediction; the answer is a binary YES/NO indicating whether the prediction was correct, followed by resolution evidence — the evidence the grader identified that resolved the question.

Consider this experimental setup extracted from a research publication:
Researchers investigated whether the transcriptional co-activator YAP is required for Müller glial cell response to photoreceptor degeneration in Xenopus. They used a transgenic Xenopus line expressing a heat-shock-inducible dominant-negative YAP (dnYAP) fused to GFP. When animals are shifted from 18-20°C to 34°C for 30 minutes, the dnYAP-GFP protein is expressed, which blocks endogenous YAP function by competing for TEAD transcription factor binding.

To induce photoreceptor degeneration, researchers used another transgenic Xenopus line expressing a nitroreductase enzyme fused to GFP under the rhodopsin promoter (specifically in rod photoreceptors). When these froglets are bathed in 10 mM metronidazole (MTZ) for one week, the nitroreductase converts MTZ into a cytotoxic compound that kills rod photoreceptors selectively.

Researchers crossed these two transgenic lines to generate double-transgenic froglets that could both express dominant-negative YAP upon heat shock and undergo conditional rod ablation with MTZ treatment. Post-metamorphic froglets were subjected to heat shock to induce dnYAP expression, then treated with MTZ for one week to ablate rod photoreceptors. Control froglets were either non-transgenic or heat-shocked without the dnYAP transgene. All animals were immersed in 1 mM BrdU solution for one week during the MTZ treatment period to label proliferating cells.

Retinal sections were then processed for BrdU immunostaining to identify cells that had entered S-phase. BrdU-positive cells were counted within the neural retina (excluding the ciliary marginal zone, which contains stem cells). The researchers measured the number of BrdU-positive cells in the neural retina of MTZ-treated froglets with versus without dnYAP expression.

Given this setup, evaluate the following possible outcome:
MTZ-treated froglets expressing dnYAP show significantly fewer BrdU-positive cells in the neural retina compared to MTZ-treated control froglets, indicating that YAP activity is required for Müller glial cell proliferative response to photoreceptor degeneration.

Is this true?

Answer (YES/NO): YES